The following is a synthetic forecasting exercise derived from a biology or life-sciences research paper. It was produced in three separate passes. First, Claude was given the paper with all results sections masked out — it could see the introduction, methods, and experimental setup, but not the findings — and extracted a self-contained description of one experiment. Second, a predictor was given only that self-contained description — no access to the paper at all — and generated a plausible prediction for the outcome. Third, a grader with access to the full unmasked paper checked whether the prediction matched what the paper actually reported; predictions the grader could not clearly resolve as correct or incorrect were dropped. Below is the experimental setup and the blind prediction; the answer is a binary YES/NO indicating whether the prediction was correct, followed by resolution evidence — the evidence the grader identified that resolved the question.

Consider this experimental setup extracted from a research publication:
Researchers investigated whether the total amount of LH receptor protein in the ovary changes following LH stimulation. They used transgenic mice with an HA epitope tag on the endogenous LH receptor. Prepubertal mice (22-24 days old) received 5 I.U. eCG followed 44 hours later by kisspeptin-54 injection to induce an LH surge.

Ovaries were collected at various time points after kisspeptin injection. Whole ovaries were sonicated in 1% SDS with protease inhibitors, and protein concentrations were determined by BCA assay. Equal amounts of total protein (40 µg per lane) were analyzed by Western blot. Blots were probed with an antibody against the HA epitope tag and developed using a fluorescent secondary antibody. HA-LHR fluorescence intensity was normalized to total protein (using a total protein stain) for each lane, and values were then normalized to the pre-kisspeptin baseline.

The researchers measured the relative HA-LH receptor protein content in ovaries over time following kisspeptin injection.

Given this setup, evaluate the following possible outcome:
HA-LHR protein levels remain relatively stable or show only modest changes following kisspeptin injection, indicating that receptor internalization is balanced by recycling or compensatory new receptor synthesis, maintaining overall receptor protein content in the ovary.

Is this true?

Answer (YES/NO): YES